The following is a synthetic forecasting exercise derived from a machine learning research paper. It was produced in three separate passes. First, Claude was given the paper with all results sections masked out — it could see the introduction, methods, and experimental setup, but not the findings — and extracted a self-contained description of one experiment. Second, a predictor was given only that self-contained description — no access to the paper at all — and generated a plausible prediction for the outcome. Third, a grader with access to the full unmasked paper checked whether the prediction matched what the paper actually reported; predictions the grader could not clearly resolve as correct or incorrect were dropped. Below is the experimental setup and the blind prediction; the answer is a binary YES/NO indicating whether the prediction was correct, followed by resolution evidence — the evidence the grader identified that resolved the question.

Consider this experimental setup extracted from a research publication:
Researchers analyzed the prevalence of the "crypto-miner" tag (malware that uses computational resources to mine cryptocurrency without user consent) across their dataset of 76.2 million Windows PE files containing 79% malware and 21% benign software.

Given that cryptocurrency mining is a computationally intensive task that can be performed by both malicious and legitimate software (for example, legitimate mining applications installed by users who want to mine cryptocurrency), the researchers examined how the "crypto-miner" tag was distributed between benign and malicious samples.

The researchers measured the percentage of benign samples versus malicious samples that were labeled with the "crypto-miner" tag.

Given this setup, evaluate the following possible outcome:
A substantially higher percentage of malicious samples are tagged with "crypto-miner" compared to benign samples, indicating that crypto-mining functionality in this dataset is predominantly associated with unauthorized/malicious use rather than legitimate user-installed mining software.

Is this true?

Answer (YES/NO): YES